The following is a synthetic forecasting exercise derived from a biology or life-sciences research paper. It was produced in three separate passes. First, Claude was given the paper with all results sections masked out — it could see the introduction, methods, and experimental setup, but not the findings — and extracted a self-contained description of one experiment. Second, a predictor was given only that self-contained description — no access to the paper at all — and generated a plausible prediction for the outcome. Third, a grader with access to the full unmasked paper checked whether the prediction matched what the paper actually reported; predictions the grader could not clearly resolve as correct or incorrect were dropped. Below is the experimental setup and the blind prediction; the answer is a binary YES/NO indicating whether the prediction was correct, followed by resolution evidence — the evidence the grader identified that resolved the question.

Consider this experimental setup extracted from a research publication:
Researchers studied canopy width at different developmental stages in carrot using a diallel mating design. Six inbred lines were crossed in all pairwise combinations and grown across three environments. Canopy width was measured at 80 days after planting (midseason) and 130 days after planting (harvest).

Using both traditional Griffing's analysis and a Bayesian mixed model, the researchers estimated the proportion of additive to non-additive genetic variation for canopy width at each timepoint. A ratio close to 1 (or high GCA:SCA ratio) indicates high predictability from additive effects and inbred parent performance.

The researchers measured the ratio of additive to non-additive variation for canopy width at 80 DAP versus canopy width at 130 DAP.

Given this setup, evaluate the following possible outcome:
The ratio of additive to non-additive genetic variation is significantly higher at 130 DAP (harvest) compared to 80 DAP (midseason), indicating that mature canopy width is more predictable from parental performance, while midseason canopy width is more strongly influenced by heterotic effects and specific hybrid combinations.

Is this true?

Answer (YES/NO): YES